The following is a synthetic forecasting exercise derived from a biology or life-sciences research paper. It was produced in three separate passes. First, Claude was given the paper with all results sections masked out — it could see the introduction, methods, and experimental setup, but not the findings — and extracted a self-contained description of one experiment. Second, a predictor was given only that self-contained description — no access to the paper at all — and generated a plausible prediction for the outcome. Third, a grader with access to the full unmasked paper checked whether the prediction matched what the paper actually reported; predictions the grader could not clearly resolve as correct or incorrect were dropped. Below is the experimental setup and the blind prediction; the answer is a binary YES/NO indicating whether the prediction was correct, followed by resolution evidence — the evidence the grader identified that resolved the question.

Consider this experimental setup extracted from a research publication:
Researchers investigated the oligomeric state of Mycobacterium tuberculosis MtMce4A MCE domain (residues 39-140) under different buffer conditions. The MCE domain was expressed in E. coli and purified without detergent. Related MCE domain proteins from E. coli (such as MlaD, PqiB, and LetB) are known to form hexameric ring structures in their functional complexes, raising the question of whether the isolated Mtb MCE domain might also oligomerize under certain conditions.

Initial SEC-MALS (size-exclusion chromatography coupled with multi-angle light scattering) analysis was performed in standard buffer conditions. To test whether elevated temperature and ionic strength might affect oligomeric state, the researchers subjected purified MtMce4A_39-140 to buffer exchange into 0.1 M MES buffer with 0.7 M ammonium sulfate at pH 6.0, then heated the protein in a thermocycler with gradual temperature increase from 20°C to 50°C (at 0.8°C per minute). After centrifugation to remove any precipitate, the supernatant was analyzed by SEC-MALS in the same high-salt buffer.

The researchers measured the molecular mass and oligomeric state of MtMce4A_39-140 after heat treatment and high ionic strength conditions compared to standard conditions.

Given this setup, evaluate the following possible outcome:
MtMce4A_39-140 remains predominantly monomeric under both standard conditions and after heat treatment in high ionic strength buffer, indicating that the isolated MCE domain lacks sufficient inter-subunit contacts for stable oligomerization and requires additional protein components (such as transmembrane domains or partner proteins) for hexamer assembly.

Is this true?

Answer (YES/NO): NO